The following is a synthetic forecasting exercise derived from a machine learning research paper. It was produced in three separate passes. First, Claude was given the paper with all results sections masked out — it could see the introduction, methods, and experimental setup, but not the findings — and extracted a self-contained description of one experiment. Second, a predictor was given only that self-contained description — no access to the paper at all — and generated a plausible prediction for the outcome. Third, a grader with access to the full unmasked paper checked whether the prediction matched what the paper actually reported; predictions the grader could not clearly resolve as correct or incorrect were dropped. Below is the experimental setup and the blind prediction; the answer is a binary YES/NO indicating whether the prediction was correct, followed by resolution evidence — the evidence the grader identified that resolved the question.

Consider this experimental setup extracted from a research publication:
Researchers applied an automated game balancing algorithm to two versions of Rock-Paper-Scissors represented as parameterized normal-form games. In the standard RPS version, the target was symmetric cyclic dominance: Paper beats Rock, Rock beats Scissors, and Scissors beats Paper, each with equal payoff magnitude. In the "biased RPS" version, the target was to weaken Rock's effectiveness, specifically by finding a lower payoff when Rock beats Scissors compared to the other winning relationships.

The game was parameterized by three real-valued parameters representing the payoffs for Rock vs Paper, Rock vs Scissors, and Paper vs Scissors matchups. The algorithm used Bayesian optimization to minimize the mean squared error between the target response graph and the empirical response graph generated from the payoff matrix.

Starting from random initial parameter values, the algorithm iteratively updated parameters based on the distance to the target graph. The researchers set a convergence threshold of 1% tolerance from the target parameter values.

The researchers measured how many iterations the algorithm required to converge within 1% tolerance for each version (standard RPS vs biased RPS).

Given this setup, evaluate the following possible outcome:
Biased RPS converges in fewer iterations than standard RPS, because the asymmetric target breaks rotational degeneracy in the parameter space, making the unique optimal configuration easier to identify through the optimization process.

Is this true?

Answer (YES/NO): YES